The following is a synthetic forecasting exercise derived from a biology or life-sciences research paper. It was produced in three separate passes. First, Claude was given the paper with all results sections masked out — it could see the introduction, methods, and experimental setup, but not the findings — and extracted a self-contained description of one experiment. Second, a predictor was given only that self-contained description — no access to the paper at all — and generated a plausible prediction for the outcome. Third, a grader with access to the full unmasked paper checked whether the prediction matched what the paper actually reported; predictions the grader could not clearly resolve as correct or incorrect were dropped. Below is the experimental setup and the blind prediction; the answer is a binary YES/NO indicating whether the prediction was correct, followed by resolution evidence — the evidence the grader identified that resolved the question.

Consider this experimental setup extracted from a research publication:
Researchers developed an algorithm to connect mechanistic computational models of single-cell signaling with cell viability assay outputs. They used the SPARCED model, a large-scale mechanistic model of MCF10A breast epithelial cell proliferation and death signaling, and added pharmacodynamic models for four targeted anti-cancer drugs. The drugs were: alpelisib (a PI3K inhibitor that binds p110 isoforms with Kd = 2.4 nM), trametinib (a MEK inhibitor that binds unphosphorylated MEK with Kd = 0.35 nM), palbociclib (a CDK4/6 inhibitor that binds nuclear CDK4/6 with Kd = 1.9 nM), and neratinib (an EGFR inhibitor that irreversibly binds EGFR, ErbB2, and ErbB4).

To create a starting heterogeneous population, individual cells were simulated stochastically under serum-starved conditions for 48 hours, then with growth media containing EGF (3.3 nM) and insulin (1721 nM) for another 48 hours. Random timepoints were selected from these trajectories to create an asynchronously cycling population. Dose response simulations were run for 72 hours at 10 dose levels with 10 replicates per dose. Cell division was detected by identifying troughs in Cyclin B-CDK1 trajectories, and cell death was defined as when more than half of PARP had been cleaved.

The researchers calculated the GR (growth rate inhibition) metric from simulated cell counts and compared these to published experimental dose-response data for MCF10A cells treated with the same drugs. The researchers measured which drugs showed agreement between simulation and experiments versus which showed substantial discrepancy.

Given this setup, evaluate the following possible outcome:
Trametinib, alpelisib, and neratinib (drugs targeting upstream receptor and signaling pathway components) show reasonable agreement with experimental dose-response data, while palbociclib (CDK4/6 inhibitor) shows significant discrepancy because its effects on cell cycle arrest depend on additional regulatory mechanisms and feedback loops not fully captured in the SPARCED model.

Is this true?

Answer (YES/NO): NO